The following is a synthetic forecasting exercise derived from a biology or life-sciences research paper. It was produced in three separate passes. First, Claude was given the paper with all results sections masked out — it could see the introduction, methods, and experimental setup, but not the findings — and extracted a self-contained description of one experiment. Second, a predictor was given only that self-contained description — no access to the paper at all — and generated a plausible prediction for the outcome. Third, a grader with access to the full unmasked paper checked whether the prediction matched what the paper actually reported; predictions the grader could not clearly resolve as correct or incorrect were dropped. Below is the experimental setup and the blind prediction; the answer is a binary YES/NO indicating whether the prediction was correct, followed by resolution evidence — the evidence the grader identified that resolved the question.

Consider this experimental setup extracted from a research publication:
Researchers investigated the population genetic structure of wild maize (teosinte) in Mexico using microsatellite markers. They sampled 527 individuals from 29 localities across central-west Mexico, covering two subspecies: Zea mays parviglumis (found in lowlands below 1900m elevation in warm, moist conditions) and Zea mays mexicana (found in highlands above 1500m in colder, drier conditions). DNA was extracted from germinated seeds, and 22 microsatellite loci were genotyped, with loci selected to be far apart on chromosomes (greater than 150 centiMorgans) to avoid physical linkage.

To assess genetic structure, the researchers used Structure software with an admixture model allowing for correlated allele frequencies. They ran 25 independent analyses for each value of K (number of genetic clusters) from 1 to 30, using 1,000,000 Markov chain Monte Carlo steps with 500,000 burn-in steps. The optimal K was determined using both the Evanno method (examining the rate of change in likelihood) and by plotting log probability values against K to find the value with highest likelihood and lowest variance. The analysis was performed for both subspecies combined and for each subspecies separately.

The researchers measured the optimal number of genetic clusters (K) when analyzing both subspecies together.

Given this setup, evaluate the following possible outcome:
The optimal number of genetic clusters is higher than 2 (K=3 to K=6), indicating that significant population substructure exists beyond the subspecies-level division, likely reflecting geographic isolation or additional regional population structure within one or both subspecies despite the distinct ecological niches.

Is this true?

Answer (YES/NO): YES